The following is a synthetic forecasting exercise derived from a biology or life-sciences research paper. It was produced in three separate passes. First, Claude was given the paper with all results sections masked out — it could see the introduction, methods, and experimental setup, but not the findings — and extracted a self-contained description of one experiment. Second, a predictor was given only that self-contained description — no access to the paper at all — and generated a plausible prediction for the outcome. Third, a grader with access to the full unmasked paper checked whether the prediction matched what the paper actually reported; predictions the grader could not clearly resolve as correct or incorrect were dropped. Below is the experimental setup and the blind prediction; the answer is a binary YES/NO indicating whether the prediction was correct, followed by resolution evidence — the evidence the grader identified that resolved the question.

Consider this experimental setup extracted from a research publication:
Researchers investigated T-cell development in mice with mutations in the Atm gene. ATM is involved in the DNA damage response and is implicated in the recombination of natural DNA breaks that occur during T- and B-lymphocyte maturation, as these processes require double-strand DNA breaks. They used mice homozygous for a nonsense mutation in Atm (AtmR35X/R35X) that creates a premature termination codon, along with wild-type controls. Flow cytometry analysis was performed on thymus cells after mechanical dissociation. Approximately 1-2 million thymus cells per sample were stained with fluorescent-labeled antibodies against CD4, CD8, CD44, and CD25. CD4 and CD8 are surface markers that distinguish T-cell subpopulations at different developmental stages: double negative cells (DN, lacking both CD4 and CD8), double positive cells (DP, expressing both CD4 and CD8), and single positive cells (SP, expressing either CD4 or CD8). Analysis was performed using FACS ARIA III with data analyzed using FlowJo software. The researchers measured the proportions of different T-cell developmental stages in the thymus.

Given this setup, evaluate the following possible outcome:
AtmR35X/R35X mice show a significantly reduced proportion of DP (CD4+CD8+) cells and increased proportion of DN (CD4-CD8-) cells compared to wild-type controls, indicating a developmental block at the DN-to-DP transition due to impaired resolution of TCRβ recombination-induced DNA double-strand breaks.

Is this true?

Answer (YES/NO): NO